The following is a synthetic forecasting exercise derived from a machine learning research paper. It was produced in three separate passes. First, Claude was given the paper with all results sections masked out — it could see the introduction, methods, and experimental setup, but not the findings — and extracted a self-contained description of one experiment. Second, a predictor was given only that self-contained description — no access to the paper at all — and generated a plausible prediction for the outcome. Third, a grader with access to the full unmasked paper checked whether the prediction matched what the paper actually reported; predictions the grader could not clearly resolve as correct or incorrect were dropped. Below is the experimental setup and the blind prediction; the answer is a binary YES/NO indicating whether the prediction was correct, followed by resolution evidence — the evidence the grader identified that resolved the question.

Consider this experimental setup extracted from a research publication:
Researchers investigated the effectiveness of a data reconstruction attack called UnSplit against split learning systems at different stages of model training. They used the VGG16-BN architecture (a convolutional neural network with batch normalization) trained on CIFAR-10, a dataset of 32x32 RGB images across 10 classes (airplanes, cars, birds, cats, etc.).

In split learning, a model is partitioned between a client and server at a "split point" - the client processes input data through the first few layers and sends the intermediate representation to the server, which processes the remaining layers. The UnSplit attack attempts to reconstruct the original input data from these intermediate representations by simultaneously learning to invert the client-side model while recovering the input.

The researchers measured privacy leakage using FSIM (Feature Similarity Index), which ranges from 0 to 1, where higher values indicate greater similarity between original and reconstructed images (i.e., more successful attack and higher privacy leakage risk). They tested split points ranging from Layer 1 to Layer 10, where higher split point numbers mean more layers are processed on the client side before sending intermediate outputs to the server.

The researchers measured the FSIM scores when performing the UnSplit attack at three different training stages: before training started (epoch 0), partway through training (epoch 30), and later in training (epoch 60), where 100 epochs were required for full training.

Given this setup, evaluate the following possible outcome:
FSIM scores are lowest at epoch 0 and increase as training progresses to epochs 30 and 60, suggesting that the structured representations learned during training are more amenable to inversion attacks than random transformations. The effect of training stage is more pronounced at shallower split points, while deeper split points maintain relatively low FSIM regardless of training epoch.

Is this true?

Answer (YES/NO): NO